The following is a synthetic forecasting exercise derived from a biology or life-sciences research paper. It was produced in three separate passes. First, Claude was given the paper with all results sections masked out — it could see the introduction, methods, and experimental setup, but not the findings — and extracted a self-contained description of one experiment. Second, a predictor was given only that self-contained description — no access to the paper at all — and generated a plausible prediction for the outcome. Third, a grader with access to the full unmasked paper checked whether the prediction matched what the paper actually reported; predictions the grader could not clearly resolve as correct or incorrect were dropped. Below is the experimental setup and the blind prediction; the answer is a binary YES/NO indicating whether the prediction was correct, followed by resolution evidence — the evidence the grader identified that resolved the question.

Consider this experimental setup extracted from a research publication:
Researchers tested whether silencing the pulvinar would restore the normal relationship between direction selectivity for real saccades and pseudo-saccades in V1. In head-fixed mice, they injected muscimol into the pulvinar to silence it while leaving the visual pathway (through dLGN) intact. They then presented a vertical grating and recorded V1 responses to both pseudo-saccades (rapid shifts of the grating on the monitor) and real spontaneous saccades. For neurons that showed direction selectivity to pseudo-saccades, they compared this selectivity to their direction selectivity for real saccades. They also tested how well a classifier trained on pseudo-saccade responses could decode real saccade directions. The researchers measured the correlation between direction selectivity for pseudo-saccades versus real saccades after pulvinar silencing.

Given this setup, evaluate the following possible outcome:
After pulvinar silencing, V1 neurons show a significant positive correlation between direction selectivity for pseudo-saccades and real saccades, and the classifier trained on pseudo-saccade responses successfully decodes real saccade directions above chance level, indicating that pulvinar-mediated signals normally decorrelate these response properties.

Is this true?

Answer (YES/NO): YES